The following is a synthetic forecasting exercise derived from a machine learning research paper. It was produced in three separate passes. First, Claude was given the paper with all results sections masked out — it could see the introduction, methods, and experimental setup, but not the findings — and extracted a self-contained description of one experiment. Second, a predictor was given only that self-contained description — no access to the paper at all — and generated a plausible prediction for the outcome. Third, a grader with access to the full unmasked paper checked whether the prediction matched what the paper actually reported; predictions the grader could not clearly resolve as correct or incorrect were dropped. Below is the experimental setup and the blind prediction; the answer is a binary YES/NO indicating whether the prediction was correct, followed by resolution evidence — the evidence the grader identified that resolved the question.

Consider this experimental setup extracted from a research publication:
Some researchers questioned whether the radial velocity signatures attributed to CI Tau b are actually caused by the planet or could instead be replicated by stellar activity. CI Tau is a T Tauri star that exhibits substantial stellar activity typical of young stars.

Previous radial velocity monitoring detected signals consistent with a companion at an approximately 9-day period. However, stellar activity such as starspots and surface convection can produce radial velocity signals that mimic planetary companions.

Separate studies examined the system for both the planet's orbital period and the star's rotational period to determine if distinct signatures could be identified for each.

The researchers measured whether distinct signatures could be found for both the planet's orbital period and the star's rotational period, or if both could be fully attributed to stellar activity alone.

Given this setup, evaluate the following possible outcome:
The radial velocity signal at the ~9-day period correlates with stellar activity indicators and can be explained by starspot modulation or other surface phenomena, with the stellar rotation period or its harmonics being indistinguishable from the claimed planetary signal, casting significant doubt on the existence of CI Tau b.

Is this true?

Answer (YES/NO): NO